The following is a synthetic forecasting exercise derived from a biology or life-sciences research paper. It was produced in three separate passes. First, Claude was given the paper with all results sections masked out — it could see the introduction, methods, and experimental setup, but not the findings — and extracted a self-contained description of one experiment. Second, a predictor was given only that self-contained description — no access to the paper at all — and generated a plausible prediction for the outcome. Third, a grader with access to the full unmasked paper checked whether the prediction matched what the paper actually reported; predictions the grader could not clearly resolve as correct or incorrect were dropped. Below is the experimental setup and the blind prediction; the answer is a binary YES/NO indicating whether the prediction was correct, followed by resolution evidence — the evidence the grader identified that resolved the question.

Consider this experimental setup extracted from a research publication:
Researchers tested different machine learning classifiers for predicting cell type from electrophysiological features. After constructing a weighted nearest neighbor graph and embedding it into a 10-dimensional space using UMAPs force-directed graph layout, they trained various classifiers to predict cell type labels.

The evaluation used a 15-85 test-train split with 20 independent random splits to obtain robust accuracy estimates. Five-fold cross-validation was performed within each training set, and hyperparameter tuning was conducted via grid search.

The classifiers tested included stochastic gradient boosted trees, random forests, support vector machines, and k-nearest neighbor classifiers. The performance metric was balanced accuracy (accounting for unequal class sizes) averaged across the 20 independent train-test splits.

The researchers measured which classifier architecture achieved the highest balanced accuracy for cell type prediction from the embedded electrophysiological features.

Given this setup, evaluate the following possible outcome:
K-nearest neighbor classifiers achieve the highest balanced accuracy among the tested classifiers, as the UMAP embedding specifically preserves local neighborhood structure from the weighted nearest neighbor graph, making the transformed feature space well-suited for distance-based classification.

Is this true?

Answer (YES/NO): NO